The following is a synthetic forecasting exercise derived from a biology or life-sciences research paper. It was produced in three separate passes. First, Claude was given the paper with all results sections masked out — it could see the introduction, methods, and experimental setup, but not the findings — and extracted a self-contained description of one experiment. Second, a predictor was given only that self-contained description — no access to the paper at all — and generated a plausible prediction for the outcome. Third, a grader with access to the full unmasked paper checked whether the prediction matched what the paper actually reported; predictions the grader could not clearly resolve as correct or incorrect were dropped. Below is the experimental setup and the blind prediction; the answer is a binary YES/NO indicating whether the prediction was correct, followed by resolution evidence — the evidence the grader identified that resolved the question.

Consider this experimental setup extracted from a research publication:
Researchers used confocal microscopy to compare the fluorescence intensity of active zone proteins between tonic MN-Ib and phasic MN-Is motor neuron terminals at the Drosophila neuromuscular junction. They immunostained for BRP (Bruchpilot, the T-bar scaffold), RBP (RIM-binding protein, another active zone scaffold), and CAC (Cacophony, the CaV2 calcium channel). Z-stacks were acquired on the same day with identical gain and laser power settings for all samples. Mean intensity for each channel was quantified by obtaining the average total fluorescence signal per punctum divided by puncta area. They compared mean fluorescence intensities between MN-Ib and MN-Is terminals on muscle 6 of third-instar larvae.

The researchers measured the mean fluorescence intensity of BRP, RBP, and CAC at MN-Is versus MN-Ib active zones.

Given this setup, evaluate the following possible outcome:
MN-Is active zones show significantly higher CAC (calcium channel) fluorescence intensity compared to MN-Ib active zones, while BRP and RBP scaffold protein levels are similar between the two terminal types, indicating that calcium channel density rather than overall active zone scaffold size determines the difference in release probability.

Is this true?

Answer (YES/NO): NO